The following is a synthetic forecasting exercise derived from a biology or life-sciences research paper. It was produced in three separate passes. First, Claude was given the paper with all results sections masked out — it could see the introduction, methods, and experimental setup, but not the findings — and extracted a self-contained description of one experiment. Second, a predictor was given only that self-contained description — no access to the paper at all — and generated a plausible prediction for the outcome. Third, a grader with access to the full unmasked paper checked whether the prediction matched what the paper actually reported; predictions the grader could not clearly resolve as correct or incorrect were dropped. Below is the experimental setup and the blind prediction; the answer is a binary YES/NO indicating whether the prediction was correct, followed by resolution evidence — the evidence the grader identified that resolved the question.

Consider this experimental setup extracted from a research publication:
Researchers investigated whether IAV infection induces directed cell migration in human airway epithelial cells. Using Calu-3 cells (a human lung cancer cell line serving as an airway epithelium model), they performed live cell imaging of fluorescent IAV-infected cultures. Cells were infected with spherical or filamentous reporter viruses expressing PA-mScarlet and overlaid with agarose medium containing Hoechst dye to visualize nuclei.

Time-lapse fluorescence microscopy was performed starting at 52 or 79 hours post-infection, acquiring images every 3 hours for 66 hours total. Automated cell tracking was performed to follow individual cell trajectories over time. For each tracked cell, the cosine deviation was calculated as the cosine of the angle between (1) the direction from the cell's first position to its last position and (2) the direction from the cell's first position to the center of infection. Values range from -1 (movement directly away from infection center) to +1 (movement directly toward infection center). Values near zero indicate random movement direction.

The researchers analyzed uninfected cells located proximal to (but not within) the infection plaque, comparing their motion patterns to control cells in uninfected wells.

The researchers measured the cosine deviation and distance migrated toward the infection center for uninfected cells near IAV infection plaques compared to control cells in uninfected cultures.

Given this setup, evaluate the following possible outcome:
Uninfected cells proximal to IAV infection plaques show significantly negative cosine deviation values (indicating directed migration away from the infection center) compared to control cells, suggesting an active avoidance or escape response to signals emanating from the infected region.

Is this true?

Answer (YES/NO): NO